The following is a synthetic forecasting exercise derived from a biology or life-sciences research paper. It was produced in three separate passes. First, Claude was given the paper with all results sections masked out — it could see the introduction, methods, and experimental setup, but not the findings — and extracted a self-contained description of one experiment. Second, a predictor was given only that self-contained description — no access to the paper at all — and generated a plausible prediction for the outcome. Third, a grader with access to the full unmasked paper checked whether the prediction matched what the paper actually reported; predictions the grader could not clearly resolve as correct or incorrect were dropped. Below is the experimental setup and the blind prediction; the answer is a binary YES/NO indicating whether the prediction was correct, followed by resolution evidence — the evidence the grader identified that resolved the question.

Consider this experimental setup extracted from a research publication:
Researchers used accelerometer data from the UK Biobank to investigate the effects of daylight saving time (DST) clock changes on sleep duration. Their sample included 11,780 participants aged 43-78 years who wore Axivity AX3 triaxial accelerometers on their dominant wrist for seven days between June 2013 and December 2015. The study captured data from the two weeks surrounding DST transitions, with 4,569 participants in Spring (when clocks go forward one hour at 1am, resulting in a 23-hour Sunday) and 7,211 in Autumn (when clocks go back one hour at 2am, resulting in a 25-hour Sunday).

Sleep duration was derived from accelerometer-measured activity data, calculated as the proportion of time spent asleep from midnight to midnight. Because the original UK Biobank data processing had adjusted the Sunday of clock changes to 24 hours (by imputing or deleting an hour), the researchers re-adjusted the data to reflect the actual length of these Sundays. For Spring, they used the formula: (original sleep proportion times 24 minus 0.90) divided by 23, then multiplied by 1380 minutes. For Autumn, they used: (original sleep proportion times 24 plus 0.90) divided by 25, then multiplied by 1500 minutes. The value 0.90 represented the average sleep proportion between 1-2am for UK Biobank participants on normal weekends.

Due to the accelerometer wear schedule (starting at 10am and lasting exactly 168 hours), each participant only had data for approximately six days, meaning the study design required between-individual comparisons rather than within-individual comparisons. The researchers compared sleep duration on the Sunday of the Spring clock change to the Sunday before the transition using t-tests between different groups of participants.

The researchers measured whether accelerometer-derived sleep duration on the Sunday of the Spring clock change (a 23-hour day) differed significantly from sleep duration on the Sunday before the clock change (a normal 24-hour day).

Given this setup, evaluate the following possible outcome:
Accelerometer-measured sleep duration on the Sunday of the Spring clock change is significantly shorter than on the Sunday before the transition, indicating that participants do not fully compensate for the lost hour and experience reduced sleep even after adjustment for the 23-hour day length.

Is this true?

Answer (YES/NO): YES